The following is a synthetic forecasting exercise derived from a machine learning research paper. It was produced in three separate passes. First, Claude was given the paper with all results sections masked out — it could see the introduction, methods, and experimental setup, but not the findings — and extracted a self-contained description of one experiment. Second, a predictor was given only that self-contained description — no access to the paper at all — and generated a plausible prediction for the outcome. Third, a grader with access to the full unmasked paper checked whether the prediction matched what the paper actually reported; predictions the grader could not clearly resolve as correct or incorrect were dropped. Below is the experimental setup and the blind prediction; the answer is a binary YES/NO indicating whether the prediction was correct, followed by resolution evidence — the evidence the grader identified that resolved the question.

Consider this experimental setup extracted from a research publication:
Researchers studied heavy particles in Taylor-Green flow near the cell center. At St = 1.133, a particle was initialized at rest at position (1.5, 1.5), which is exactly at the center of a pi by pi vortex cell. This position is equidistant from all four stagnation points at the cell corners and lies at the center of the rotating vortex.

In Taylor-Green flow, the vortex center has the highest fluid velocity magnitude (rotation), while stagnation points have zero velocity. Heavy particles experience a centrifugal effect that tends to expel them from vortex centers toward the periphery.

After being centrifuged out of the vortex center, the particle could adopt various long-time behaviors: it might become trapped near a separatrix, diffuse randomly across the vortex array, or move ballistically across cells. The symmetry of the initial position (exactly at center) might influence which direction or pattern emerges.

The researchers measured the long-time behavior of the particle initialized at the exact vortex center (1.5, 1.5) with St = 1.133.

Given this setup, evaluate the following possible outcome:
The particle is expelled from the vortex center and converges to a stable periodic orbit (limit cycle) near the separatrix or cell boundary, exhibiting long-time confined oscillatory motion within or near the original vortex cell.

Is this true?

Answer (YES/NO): NO